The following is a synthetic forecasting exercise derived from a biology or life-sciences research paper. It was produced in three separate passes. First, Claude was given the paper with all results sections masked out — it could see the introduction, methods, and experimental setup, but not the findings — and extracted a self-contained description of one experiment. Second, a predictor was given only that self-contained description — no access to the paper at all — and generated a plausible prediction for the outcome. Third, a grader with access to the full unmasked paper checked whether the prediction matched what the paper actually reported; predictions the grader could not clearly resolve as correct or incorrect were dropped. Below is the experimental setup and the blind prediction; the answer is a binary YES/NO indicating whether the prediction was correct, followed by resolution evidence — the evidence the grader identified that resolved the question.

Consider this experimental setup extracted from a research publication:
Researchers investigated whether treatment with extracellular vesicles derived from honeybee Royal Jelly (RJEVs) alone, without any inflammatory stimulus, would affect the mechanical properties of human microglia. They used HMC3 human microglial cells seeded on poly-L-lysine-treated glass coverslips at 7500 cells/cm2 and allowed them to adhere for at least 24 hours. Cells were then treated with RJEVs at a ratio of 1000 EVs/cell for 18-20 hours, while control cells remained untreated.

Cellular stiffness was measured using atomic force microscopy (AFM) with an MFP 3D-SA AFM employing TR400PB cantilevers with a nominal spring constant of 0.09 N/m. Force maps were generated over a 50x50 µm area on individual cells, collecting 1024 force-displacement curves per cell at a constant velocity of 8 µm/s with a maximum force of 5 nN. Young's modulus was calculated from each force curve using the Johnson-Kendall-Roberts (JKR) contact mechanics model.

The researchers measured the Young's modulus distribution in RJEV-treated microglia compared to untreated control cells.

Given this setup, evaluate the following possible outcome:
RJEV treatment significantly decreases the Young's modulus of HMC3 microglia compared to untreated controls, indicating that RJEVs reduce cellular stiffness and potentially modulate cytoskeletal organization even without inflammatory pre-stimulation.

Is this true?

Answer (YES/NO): NO